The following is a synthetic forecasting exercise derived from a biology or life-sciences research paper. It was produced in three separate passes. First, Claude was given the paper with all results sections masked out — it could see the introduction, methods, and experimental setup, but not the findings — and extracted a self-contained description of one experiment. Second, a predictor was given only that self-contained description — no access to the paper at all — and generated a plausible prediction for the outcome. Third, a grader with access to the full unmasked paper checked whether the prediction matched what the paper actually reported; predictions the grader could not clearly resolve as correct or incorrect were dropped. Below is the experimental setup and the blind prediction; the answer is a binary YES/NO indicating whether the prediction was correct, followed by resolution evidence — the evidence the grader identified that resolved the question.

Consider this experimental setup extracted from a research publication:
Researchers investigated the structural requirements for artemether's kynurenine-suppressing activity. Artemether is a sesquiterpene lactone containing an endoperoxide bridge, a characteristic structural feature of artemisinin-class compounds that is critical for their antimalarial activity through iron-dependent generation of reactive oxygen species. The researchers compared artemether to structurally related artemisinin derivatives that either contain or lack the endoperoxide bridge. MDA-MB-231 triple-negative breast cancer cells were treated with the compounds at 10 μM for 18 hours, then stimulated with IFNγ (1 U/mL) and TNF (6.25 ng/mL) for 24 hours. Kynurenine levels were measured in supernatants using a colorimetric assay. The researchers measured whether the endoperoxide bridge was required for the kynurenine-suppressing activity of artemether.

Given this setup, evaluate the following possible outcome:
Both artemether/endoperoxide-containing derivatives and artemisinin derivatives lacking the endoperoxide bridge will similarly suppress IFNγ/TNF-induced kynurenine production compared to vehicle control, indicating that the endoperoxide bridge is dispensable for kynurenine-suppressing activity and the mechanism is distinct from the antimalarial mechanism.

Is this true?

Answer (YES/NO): NO